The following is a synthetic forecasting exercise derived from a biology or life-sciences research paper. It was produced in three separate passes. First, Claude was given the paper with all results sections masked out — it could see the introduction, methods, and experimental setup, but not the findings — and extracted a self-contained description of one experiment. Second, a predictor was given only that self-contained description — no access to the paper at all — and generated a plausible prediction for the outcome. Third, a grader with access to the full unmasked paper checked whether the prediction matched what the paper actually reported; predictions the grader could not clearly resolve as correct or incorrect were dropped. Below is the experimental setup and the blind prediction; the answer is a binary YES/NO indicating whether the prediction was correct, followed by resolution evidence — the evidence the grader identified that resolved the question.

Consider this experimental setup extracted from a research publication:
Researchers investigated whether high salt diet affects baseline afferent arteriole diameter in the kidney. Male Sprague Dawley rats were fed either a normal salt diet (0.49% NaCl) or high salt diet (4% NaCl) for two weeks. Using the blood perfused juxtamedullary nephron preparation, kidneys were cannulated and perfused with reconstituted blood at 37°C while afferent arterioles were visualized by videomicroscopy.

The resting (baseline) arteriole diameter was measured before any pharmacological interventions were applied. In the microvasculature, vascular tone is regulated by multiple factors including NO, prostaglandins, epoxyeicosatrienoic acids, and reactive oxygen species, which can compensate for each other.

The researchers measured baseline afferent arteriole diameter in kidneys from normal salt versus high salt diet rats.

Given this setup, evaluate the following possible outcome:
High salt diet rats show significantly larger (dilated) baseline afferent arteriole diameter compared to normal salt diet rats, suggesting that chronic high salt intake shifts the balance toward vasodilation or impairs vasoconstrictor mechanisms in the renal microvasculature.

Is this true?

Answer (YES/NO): NO